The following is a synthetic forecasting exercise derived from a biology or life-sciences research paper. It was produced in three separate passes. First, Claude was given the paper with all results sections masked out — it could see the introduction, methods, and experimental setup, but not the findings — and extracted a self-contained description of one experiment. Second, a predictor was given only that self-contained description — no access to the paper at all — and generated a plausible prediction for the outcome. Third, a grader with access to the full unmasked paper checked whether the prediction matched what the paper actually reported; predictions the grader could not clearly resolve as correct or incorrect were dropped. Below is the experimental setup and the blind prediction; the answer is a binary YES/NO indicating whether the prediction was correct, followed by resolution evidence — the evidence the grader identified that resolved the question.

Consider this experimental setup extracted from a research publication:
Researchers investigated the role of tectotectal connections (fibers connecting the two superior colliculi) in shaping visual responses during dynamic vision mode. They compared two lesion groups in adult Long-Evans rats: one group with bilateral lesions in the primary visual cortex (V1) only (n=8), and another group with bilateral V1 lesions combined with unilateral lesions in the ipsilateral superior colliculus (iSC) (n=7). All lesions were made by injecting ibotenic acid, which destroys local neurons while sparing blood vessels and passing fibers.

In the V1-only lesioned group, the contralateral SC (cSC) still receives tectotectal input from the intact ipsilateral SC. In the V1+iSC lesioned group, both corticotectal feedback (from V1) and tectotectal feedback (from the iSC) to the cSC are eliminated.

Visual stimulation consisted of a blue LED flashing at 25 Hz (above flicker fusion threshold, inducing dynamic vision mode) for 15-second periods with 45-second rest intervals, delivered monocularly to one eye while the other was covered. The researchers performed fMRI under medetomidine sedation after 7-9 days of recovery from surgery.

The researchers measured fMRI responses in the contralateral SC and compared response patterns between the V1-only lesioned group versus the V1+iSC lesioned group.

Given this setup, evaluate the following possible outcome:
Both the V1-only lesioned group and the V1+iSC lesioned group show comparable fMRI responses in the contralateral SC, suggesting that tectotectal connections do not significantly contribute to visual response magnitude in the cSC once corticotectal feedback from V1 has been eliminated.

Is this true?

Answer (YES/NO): NO